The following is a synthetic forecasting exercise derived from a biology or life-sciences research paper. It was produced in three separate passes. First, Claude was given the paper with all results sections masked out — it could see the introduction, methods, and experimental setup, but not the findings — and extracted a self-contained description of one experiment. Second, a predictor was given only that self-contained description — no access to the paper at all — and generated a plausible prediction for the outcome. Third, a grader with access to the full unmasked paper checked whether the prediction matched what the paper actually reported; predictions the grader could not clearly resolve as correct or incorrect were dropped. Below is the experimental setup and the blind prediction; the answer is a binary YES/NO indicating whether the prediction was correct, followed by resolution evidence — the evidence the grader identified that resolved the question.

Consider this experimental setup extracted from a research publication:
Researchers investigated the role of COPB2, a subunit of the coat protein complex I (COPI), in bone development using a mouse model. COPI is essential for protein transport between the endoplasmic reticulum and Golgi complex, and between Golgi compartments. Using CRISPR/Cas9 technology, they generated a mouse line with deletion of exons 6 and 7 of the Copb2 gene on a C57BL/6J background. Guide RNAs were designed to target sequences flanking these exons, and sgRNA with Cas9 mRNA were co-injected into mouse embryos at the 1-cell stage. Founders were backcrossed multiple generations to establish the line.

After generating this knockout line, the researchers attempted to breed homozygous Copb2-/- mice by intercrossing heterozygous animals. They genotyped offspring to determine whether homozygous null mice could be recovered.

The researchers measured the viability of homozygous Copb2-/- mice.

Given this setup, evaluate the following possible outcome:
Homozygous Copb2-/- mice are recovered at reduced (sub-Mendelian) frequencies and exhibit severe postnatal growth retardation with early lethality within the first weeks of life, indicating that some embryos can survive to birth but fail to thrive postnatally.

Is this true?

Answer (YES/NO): NO